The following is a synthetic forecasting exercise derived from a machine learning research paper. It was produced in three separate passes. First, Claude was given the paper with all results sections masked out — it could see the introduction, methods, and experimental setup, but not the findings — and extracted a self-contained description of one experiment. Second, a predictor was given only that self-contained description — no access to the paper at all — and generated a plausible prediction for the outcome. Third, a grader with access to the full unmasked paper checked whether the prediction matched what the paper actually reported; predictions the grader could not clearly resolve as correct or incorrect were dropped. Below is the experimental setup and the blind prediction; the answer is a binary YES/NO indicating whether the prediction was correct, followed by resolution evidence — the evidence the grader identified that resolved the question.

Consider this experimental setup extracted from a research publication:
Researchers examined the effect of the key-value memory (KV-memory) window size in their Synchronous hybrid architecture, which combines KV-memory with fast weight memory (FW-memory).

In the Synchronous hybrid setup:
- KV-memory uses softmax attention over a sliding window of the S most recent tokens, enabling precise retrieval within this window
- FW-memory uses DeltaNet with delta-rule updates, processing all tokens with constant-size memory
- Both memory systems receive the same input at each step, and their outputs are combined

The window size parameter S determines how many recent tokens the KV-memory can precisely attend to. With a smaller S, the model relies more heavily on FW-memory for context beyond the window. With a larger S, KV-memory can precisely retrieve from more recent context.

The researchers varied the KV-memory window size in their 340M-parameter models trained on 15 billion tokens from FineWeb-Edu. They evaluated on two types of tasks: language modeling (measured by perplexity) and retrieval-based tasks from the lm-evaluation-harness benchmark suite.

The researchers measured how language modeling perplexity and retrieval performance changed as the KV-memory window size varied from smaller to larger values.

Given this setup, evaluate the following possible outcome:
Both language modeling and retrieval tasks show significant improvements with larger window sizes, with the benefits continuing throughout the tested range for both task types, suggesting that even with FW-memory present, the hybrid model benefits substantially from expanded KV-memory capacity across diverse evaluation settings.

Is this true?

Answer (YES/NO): NO